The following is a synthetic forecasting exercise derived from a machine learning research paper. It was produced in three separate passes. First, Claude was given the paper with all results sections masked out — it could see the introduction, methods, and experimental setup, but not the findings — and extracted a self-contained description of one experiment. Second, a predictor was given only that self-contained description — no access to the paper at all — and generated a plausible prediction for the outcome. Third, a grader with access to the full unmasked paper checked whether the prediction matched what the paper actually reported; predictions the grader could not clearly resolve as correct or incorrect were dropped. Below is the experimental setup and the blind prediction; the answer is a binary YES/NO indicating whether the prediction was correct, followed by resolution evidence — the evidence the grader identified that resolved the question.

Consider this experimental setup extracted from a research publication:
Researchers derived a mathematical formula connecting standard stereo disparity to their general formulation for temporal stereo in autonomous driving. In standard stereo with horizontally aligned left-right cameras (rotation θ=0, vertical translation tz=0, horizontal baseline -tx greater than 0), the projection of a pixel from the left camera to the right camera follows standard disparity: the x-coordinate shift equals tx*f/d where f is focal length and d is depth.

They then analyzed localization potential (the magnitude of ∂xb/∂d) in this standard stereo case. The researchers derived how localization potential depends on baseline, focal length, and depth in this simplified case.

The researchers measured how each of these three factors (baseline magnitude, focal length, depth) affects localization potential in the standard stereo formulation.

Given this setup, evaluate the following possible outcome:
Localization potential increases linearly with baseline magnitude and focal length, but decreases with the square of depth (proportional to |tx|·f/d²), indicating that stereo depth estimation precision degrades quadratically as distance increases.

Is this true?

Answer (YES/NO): YES